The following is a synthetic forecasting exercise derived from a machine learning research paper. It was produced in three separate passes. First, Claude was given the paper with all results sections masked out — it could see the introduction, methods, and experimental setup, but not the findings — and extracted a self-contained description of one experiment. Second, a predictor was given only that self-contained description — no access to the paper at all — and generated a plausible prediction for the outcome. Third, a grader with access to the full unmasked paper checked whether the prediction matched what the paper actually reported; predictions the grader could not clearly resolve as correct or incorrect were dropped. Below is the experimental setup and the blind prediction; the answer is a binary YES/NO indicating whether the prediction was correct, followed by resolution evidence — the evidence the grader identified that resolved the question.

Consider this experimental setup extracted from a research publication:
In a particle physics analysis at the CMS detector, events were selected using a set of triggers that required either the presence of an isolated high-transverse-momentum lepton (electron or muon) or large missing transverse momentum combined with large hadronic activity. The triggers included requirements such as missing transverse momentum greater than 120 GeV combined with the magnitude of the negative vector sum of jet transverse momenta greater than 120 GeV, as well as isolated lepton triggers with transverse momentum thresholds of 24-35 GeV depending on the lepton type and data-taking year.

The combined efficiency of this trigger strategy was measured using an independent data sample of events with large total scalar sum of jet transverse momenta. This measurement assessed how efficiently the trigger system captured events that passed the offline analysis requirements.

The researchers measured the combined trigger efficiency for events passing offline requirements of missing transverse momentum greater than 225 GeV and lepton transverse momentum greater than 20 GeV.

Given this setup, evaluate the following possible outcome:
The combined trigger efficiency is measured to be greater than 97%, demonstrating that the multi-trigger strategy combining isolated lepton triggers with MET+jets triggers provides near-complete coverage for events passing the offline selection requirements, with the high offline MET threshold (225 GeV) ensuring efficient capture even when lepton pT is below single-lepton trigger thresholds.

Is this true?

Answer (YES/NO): NO